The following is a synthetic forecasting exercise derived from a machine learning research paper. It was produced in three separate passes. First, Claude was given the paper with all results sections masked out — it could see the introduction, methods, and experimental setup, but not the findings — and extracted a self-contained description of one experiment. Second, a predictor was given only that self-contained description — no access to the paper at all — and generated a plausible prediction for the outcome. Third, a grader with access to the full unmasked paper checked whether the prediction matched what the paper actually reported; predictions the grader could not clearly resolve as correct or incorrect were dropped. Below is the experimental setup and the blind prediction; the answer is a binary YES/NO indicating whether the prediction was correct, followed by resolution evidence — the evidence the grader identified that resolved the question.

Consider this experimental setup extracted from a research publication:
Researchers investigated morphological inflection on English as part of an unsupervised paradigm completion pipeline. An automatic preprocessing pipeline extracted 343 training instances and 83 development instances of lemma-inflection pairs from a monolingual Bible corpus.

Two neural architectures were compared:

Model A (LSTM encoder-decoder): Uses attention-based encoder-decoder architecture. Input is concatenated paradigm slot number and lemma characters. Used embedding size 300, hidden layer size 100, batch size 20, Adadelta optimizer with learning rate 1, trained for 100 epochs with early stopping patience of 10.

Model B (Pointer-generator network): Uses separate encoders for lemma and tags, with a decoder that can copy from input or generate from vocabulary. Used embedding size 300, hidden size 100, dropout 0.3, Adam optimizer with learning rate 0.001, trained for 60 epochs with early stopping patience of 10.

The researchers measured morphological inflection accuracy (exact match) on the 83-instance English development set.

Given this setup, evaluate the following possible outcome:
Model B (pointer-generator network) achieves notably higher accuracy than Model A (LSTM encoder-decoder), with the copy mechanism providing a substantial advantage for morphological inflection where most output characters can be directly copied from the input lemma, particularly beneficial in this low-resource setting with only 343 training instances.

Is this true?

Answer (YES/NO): NO